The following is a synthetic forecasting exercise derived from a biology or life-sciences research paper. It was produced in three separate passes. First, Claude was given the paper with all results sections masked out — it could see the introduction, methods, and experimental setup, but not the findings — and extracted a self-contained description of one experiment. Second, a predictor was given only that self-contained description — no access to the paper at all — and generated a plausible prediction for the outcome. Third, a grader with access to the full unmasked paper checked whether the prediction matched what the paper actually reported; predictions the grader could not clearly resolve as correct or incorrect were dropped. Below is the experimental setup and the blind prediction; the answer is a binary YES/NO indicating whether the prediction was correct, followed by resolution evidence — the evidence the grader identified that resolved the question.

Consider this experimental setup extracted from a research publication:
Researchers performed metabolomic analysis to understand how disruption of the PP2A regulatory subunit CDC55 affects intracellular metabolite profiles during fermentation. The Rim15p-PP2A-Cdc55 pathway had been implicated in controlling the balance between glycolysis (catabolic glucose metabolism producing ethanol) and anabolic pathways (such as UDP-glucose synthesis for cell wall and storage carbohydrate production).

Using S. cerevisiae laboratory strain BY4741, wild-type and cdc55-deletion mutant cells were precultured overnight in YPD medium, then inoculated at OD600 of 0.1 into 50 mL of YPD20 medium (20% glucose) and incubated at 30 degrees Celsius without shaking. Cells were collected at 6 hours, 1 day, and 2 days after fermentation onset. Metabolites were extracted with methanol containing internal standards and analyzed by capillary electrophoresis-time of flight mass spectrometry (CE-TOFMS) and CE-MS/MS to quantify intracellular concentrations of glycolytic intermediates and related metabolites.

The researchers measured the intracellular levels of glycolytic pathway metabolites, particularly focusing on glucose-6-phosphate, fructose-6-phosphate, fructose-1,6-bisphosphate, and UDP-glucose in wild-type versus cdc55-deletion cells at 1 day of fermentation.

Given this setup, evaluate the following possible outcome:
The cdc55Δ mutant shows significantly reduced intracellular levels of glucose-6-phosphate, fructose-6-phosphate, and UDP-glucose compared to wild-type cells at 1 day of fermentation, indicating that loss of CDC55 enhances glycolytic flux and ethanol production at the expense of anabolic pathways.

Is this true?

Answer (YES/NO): NO